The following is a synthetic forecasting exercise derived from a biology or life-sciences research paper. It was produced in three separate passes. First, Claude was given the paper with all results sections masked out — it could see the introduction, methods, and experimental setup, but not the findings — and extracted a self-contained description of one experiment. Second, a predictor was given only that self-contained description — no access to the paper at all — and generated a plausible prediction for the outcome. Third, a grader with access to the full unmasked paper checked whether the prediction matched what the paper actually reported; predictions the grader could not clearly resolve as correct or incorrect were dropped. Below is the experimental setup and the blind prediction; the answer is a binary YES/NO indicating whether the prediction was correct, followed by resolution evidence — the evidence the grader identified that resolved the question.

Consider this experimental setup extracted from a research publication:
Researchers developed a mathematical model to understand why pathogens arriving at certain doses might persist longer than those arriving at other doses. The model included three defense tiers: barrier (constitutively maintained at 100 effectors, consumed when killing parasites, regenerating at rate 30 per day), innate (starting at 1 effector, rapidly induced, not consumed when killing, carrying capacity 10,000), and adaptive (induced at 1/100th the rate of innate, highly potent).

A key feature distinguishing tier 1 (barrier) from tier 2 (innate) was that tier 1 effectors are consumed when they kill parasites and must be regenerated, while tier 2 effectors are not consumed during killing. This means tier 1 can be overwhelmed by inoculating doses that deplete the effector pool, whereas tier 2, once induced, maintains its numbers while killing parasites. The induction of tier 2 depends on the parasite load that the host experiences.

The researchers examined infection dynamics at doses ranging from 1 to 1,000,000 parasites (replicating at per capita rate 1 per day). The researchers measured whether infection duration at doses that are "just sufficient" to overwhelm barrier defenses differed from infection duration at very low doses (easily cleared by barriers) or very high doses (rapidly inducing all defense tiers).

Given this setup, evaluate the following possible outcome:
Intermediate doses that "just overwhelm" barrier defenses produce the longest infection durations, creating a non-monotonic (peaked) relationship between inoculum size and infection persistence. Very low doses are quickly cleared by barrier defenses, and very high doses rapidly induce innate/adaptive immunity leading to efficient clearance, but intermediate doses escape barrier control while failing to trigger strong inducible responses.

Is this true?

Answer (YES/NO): NO